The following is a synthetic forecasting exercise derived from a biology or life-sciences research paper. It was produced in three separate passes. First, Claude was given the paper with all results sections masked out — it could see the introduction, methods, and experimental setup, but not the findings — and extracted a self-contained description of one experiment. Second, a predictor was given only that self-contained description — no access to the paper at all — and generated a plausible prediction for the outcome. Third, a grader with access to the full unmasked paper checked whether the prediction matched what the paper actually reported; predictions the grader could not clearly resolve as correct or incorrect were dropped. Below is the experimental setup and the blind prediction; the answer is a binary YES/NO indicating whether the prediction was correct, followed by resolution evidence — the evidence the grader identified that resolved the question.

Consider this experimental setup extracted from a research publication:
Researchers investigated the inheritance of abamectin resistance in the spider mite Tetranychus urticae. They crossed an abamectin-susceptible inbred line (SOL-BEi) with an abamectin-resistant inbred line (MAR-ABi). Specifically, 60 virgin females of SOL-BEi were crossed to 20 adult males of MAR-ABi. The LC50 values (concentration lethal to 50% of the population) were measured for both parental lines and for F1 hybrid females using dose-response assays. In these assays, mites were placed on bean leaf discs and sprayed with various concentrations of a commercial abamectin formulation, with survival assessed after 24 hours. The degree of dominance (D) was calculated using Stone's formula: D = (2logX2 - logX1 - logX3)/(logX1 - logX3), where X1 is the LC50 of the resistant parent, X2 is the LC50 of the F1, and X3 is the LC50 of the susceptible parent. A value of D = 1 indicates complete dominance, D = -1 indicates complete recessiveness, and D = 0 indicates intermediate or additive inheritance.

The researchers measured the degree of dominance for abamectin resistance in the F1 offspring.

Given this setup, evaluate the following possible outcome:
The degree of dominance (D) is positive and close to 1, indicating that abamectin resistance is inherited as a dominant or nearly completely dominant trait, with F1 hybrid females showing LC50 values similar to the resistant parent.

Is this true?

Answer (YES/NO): NO